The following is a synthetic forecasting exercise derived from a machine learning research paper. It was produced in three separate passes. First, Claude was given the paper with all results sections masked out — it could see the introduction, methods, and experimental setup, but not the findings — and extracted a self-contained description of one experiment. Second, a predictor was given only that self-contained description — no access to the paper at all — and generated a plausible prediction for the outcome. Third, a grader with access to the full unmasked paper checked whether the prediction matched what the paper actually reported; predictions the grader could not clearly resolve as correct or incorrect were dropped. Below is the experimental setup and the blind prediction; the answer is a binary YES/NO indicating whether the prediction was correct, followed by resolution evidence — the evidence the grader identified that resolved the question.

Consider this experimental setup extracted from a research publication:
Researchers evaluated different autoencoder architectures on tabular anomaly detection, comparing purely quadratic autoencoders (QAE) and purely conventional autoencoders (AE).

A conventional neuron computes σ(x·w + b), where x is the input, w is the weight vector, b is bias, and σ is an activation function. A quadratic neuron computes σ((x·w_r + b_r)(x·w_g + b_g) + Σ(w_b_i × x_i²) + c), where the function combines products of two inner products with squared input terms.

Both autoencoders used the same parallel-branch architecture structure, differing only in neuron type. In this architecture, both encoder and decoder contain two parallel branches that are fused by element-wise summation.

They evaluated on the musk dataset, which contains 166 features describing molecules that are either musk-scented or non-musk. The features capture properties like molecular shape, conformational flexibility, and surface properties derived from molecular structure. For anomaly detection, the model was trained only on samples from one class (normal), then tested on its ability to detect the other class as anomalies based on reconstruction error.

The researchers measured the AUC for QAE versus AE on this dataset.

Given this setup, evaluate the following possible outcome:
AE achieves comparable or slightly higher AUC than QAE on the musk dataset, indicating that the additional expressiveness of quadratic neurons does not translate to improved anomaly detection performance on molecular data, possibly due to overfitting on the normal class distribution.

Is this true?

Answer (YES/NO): YES